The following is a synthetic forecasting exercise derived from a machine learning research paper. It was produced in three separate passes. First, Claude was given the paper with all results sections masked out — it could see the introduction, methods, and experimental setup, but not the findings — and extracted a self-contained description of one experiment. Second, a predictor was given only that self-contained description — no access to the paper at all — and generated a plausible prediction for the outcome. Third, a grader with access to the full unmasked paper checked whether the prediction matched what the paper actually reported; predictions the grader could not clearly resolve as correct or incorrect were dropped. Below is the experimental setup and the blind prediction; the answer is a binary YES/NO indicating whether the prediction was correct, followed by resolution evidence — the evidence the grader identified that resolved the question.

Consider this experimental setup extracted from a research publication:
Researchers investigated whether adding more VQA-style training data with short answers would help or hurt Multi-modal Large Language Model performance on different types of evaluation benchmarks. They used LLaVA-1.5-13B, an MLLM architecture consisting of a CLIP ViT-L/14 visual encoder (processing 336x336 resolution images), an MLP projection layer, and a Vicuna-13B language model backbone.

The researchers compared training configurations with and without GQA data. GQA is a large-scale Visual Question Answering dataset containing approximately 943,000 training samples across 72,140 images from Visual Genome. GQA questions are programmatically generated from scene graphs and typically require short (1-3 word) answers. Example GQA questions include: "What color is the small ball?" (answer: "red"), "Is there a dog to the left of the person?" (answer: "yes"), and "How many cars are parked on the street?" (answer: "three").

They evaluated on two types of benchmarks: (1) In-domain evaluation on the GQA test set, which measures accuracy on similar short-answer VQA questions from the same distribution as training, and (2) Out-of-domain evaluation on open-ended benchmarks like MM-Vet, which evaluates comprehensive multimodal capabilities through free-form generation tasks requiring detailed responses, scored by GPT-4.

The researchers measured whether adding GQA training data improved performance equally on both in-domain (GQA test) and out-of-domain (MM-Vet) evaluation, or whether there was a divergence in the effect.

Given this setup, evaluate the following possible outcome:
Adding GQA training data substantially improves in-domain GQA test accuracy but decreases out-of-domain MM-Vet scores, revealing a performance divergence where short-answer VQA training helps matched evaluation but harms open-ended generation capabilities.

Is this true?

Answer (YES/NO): NO